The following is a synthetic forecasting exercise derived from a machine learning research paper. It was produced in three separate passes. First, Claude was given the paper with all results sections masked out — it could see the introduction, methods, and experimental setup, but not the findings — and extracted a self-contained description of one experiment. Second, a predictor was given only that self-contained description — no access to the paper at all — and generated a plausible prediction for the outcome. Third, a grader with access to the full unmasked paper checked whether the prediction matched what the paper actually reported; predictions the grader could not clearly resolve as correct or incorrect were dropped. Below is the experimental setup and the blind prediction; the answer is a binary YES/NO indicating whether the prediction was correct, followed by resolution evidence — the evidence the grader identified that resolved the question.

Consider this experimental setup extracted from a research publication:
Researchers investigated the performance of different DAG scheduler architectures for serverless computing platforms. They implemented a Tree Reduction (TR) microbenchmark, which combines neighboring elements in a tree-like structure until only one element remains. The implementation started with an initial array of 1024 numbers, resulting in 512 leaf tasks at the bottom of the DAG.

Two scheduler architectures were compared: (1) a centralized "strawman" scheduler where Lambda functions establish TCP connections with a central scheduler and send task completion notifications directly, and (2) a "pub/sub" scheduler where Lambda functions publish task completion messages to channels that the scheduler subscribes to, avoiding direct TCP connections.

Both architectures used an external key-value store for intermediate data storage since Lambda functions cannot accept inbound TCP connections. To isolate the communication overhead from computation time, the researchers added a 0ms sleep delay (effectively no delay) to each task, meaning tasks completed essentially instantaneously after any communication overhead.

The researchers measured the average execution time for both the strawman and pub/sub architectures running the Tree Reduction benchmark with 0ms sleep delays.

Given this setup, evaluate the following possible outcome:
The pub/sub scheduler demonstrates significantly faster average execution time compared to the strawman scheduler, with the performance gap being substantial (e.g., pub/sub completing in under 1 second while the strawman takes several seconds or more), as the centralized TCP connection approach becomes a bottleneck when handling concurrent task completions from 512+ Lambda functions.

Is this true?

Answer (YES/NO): NO